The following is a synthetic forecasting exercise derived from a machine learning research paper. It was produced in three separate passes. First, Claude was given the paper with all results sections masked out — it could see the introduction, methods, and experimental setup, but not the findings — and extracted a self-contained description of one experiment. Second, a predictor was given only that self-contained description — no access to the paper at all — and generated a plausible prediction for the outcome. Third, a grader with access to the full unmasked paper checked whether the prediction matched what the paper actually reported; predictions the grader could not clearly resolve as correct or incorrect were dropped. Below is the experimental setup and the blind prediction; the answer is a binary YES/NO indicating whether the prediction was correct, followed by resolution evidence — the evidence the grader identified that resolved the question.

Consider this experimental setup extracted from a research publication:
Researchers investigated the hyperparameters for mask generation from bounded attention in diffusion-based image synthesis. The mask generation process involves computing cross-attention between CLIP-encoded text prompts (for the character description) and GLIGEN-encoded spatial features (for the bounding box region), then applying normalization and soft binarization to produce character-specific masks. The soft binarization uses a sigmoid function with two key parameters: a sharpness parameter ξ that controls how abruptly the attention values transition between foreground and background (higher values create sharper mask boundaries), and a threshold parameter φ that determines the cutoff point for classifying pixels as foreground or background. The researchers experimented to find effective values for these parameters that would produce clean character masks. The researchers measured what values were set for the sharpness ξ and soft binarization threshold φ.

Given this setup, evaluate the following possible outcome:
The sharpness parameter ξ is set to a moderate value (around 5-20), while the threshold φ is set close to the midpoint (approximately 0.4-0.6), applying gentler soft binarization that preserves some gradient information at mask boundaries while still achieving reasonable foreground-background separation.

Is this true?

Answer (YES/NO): NO